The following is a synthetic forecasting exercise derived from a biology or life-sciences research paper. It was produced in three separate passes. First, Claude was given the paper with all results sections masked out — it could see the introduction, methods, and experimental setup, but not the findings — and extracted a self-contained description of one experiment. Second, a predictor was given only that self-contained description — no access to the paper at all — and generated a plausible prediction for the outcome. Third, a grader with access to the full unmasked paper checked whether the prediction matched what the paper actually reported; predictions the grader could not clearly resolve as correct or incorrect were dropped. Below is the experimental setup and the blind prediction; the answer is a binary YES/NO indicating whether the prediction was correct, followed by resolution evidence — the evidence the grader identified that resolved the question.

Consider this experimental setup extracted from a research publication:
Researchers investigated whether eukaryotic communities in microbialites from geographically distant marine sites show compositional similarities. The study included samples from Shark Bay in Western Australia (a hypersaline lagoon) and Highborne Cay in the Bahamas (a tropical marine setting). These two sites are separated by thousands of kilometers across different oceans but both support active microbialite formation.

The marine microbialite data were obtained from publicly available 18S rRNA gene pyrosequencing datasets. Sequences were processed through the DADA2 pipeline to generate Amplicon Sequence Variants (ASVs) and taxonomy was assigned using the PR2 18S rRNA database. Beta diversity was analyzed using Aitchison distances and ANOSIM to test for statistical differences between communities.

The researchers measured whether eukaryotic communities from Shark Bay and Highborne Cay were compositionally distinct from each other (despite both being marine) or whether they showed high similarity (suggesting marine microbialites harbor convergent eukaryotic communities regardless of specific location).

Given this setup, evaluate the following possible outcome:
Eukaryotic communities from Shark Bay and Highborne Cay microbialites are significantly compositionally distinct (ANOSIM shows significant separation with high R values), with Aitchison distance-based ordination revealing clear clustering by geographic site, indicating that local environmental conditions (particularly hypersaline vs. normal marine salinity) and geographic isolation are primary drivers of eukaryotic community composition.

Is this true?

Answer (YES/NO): NO